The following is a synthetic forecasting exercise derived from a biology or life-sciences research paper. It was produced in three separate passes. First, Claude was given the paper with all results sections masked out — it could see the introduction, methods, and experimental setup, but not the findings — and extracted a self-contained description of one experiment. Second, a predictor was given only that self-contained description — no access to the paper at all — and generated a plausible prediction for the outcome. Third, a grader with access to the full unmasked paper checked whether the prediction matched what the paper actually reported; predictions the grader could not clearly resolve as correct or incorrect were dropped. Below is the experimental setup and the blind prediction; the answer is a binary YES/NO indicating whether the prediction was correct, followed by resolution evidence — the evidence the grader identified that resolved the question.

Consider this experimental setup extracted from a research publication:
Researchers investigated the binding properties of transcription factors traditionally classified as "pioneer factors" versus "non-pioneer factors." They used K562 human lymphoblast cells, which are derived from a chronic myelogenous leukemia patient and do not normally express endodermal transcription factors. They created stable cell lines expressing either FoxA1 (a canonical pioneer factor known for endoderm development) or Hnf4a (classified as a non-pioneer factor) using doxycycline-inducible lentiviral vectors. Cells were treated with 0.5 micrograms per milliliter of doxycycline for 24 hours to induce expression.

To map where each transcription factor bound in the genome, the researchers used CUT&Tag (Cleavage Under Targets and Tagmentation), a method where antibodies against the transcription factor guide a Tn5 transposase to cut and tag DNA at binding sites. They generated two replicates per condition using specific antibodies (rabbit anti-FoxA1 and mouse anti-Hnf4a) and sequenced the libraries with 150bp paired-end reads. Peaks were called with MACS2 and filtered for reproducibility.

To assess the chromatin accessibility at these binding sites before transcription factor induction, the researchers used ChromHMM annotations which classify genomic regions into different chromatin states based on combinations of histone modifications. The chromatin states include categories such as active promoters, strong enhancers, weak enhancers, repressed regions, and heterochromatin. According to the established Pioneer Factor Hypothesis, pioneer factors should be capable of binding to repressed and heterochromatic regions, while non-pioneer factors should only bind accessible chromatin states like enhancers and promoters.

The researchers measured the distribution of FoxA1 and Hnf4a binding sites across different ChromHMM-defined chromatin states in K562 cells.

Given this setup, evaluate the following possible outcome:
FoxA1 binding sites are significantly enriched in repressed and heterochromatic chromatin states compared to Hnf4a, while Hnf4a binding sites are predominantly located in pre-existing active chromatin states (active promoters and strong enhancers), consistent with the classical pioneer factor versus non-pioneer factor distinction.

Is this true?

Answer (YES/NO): NO